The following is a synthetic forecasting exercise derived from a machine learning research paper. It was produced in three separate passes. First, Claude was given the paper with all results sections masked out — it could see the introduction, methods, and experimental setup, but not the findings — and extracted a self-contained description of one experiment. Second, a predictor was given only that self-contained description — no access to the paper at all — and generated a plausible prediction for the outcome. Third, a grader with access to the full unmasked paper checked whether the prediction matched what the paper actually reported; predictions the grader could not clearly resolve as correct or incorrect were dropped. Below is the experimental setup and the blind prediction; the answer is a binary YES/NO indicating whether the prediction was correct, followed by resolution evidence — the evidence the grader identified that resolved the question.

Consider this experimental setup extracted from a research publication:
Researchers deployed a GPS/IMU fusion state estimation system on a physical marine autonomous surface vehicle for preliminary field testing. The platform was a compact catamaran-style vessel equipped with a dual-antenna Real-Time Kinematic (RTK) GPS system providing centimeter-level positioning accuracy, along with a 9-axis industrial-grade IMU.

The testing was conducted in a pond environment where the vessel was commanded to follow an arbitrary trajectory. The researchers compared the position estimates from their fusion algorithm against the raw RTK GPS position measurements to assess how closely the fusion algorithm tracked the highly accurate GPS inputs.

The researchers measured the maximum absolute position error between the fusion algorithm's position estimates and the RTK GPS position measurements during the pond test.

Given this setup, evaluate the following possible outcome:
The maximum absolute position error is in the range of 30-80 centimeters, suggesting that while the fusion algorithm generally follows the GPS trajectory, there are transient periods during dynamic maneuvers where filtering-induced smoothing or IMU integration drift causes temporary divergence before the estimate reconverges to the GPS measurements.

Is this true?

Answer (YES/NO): NO